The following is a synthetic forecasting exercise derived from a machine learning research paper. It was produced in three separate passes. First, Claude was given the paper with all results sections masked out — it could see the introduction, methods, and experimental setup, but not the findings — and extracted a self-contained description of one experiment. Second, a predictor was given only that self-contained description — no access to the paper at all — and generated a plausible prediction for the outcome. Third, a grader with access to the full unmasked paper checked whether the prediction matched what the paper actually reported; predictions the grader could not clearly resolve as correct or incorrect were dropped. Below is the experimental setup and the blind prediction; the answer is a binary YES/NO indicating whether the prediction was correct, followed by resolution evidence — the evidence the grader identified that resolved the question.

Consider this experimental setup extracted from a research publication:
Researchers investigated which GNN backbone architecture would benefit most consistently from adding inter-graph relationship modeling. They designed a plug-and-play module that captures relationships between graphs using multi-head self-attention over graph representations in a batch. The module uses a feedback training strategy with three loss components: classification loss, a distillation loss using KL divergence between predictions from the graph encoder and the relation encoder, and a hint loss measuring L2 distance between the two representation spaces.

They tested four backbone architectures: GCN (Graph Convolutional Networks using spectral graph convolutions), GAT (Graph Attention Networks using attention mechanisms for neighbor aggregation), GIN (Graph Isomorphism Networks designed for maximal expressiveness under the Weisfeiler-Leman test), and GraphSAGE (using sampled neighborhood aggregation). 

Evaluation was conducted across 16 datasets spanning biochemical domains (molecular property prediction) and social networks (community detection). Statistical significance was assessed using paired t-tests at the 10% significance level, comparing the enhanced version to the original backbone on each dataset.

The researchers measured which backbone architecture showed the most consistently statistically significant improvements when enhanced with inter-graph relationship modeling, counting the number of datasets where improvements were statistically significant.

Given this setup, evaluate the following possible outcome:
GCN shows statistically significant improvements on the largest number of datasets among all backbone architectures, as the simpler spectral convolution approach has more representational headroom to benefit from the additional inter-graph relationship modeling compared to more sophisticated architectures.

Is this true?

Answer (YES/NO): NO